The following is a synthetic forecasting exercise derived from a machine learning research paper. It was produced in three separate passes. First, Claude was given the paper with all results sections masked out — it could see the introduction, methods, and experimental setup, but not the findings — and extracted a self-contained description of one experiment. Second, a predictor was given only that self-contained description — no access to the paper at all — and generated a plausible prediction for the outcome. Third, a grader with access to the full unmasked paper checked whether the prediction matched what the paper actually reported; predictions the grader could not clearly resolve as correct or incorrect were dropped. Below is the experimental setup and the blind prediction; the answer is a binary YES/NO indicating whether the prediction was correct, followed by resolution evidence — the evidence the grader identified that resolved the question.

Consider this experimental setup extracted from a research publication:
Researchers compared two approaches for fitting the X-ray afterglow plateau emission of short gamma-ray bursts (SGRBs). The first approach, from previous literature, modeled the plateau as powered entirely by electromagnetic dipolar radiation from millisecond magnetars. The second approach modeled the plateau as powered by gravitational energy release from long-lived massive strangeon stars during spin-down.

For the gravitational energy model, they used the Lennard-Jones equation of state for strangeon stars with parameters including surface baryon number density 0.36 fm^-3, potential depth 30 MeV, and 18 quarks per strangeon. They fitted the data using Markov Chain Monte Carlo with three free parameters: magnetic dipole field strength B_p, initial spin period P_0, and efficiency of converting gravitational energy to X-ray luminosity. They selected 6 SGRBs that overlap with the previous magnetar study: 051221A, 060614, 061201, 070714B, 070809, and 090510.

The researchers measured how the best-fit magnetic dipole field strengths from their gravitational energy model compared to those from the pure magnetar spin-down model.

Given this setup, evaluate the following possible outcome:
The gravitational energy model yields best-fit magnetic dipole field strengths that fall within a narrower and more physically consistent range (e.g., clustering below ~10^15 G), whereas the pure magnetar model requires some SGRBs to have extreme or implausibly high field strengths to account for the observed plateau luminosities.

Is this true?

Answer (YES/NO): NO